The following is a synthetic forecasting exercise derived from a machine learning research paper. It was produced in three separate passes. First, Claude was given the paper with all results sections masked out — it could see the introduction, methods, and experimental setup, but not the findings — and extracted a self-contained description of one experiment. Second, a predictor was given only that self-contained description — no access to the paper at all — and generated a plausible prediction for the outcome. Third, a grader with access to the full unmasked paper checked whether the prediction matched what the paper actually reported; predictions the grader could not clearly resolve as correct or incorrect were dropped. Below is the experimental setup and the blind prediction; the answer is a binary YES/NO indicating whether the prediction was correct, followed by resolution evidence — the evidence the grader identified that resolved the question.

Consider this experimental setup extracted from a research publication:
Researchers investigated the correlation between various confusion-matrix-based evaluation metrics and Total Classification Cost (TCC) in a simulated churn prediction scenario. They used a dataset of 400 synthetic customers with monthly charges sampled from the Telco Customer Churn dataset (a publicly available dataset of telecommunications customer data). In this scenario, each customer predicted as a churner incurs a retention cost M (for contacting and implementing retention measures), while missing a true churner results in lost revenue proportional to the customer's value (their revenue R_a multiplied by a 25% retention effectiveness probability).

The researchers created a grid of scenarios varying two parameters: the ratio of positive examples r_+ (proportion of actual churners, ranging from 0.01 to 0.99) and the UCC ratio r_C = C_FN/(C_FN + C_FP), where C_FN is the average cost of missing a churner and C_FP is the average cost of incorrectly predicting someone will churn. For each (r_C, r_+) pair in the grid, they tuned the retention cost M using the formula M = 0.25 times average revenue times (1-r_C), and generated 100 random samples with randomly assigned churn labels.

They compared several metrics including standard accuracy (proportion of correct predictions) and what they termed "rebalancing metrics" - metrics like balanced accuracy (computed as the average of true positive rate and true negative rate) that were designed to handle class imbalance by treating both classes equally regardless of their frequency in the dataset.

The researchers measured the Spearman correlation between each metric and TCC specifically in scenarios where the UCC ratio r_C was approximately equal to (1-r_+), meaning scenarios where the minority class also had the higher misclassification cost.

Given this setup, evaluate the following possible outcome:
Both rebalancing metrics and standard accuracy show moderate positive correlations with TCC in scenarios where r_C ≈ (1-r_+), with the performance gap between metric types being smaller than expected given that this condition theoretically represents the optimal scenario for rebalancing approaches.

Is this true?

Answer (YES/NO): NO